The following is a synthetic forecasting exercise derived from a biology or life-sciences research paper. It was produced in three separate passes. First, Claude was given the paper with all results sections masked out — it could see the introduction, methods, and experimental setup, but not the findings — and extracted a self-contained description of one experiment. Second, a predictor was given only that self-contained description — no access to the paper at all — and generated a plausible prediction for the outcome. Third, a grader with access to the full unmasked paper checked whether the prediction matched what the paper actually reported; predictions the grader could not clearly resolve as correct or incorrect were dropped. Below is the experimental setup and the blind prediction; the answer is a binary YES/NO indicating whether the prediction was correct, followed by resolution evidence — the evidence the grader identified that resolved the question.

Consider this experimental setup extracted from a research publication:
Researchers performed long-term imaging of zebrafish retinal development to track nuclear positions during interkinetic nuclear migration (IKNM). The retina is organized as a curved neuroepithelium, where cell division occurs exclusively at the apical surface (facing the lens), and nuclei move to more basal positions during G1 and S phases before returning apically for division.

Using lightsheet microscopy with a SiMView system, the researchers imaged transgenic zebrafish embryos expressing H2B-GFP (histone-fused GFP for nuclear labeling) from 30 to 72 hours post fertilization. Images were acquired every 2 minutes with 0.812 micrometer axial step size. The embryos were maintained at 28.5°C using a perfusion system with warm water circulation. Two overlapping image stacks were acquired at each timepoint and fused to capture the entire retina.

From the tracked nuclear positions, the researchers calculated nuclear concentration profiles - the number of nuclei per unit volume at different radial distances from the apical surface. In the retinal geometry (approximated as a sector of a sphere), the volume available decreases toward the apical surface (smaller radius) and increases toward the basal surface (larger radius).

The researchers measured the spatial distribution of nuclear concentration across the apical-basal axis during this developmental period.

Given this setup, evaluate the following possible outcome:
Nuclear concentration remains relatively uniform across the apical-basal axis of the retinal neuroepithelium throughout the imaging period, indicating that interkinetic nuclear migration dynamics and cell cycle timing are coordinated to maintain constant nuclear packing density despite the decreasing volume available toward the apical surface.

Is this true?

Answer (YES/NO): NO